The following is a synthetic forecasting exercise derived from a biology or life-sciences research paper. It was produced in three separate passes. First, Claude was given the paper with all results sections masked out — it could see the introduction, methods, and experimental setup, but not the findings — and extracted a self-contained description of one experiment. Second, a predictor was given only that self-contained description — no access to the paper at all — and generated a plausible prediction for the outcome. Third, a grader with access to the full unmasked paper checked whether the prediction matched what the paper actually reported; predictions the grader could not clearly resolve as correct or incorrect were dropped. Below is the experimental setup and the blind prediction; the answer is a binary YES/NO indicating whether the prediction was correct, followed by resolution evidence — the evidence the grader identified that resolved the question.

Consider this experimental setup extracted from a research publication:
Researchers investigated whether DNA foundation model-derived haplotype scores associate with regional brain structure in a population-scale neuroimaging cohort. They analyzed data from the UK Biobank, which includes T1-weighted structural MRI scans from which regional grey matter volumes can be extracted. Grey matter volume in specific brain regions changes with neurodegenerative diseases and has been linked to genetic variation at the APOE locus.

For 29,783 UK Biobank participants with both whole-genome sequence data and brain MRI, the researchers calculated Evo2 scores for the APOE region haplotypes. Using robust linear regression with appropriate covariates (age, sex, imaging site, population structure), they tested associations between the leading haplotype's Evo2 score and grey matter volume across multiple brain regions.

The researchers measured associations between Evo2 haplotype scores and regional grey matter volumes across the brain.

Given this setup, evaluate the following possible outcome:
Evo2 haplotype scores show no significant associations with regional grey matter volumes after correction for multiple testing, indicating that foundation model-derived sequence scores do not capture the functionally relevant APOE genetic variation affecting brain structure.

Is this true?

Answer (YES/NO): NO